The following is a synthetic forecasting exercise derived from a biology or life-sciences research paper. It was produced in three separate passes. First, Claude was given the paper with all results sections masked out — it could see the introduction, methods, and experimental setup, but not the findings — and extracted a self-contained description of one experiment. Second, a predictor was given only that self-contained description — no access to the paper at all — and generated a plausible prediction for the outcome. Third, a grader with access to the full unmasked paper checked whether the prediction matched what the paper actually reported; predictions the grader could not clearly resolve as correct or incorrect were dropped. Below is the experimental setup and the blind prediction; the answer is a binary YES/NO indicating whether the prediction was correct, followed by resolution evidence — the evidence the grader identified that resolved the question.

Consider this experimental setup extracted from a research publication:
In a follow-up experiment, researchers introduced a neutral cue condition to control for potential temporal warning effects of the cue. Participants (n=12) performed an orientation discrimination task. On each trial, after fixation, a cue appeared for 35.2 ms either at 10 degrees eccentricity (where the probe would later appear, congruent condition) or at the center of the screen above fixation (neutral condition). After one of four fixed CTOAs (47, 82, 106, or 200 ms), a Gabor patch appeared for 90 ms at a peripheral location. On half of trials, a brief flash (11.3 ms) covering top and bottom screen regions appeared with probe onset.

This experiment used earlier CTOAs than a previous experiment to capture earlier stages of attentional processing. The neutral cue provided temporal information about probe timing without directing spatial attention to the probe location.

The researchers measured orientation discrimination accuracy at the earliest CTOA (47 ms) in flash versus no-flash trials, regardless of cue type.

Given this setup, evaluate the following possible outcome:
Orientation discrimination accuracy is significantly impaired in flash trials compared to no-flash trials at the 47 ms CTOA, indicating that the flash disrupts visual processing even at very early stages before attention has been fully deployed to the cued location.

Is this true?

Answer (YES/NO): NO